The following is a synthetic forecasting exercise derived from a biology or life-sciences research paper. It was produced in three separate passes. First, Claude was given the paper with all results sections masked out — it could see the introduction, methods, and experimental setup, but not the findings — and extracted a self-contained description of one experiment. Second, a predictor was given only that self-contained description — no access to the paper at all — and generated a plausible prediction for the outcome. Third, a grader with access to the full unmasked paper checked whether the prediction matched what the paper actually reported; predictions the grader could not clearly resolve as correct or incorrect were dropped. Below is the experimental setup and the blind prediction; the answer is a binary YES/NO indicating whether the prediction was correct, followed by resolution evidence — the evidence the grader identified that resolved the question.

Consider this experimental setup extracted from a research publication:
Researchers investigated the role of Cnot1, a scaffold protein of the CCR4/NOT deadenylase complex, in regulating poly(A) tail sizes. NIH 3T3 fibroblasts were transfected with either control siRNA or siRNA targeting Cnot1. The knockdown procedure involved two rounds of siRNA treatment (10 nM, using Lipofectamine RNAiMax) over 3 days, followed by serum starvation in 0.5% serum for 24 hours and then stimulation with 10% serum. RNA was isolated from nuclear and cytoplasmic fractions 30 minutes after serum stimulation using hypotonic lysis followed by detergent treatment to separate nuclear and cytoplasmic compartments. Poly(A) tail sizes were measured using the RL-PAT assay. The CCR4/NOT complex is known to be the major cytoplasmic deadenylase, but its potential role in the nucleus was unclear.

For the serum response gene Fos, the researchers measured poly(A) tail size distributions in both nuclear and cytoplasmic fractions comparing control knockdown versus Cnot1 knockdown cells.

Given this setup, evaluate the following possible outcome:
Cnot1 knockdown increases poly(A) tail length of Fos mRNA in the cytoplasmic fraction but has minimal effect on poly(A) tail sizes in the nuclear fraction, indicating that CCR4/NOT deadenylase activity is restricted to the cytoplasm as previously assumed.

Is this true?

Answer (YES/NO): NO